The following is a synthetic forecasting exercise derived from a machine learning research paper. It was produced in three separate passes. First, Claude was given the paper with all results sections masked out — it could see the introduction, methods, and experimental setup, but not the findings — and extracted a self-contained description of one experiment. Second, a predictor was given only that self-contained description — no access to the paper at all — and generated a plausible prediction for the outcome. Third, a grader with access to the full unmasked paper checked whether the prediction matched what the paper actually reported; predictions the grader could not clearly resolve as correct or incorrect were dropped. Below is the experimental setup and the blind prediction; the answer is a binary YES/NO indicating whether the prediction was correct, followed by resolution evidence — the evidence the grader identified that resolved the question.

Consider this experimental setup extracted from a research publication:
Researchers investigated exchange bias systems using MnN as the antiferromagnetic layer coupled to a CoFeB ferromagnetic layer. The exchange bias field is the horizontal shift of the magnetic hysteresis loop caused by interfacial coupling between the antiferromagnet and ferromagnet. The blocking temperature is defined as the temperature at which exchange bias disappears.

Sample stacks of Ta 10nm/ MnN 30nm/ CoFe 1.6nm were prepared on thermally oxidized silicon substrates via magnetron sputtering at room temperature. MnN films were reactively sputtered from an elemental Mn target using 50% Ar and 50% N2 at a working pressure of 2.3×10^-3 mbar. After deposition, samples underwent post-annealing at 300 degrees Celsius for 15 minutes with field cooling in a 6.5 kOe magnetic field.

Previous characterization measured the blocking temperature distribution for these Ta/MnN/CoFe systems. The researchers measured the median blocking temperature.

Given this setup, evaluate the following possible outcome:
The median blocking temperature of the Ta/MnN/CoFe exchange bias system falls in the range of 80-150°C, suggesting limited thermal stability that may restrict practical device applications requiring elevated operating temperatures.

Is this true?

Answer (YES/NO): NO